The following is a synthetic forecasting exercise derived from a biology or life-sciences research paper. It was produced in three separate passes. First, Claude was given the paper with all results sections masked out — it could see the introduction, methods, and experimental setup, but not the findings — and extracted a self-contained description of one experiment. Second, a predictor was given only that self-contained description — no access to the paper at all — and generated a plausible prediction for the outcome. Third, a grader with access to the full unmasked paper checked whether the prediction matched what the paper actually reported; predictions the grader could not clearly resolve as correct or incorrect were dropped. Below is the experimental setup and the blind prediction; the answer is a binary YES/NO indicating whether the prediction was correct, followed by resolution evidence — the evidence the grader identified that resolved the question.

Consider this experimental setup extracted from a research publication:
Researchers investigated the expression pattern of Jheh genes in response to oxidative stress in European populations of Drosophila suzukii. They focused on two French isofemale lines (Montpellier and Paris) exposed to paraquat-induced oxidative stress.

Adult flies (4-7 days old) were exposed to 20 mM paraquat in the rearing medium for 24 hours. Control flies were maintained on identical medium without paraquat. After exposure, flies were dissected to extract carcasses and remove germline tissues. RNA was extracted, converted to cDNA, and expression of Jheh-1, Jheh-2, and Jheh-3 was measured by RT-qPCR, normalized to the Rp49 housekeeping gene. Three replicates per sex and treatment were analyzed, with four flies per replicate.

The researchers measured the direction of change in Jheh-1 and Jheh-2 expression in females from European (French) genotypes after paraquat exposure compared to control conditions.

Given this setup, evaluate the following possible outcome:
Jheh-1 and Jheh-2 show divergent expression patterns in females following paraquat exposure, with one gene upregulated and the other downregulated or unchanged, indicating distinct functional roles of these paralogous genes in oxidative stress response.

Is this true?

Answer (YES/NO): NO